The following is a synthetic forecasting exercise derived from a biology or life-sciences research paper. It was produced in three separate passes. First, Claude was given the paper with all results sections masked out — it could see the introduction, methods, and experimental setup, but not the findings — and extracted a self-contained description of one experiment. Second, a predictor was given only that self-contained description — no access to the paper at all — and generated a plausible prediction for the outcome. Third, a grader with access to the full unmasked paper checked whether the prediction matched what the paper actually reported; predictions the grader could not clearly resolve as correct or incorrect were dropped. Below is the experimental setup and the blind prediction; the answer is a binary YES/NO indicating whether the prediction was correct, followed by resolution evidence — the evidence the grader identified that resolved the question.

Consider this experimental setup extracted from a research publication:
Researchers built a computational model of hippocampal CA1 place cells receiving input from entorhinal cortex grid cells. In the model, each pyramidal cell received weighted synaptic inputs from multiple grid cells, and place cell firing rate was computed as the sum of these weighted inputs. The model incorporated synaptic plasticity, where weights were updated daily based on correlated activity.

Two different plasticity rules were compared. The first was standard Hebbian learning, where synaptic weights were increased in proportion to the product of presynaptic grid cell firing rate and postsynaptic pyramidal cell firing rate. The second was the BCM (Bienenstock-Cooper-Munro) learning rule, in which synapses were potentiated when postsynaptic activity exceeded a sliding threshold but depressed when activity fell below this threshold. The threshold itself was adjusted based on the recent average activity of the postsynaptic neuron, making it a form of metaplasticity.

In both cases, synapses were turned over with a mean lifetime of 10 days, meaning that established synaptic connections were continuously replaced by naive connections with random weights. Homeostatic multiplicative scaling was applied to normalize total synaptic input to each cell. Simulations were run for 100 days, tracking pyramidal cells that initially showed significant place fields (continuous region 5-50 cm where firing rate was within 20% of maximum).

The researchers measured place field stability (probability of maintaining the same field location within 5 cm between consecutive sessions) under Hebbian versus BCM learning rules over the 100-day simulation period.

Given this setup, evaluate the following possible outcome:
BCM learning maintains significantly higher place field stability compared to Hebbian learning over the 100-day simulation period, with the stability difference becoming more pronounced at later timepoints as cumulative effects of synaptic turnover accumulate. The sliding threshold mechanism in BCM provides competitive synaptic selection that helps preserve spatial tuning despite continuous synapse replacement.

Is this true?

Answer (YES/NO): NO